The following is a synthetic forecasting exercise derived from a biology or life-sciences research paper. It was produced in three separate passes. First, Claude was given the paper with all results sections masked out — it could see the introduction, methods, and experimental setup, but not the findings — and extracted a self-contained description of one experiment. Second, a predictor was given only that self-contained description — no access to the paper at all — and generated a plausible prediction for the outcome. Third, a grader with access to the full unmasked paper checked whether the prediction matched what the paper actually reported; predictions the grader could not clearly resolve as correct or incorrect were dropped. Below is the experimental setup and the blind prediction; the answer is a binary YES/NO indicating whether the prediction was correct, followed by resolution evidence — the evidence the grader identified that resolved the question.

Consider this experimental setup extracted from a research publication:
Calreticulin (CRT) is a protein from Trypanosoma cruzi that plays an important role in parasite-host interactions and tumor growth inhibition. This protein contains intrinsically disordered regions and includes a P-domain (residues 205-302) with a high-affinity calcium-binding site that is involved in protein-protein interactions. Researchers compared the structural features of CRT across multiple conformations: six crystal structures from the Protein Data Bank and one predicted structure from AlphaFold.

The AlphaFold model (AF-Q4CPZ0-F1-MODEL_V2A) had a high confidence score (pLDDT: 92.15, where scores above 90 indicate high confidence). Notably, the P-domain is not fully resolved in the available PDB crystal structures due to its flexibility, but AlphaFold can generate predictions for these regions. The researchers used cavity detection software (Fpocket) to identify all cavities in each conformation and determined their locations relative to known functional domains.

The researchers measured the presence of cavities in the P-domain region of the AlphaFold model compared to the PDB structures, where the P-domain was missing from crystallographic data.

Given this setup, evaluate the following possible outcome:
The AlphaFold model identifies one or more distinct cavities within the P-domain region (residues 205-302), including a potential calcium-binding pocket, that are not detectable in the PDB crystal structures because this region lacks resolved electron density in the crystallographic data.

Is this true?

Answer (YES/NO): NO